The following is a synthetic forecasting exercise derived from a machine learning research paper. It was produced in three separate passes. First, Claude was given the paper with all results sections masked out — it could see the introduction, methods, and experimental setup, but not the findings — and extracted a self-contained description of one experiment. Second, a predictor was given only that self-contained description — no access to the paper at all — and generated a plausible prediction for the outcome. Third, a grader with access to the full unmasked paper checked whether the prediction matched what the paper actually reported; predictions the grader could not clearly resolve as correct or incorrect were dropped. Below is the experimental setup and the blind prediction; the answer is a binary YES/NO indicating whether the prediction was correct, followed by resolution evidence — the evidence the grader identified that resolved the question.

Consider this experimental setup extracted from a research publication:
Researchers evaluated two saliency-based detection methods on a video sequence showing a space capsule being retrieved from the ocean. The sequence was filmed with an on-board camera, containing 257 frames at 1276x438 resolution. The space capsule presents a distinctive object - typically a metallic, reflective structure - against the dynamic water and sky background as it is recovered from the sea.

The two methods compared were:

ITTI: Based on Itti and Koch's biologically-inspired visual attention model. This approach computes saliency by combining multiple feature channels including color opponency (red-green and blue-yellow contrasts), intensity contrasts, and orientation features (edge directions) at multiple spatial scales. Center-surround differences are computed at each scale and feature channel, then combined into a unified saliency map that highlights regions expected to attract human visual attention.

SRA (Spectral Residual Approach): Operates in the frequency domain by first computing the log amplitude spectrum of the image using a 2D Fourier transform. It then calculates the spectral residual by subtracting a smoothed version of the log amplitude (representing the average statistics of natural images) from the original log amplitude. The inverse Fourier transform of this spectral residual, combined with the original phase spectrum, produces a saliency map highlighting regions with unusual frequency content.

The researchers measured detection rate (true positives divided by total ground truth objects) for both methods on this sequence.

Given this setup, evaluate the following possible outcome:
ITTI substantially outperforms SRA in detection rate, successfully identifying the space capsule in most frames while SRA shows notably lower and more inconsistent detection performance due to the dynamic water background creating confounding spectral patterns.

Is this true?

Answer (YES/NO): NO